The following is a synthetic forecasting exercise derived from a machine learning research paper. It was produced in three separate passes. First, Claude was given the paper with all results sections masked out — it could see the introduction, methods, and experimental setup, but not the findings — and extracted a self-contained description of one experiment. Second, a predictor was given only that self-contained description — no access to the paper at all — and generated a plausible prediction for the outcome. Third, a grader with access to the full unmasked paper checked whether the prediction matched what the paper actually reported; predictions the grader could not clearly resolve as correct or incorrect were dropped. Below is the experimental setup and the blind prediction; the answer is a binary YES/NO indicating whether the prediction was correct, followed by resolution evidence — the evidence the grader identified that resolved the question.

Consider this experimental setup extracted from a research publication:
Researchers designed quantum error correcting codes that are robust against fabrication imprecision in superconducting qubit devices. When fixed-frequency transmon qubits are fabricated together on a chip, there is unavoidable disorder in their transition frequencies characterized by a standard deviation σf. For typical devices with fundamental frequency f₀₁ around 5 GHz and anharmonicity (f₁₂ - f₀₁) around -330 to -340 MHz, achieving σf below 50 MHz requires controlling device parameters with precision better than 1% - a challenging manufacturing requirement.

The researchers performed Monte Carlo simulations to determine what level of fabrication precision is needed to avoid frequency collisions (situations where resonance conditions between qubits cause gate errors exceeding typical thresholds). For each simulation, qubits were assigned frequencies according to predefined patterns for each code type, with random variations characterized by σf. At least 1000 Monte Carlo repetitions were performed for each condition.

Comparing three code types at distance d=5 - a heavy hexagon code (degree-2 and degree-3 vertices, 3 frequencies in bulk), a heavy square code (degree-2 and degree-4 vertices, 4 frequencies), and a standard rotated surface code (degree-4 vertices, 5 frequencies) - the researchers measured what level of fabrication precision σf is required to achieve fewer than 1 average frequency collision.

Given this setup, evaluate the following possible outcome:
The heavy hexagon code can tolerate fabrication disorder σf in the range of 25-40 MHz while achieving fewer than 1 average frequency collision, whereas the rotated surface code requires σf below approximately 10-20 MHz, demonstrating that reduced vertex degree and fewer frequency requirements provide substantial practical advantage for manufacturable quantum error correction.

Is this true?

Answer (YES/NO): NO